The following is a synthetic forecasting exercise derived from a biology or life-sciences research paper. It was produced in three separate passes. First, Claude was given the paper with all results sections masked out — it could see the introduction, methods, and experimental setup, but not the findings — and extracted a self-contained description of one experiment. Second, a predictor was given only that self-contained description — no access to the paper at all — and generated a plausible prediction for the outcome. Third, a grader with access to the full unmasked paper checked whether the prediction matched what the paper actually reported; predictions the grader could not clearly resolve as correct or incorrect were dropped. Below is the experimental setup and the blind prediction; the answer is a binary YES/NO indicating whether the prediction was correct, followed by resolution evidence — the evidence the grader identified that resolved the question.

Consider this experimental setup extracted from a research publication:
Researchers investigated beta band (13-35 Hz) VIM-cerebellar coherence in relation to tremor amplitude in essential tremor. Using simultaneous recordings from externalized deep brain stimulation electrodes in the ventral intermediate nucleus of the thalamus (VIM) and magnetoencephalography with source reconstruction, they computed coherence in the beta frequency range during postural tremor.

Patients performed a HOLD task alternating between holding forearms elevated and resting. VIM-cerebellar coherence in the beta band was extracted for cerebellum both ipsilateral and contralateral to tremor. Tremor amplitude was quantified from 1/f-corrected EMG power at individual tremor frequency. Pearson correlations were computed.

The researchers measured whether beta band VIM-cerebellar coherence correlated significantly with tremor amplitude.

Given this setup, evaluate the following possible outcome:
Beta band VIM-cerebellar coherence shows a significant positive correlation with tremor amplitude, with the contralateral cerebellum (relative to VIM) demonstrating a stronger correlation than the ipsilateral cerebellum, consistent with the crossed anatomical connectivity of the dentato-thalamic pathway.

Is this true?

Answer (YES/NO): NO